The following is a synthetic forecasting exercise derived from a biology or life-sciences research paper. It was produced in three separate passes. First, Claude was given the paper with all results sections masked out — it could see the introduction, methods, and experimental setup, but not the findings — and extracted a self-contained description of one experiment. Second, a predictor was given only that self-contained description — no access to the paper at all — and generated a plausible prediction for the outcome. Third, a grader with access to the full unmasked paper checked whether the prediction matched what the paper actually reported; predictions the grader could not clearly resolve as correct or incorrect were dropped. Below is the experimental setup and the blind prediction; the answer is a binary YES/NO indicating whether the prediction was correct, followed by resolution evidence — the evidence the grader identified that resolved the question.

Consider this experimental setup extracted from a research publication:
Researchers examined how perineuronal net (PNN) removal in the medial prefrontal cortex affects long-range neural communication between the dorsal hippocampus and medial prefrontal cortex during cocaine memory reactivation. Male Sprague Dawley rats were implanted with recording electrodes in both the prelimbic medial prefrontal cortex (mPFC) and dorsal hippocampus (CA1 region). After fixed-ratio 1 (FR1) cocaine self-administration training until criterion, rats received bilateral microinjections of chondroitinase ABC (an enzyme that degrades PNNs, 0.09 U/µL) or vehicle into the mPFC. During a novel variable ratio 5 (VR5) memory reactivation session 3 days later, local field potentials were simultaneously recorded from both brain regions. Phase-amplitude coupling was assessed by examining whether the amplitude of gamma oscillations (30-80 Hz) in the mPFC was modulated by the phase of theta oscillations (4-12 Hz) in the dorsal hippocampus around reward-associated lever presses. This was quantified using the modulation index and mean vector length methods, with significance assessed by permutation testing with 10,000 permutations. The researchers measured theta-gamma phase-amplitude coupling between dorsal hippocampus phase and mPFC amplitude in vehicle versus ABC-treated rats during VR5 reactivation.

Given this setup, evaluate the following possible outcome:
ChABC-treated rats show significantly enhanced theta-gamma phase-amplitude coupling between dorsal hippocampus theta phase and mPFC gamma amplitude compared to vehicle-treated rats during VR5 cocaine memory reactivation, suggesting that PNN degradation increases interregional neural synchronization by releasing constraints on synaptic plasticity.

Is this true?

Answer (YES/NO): NO